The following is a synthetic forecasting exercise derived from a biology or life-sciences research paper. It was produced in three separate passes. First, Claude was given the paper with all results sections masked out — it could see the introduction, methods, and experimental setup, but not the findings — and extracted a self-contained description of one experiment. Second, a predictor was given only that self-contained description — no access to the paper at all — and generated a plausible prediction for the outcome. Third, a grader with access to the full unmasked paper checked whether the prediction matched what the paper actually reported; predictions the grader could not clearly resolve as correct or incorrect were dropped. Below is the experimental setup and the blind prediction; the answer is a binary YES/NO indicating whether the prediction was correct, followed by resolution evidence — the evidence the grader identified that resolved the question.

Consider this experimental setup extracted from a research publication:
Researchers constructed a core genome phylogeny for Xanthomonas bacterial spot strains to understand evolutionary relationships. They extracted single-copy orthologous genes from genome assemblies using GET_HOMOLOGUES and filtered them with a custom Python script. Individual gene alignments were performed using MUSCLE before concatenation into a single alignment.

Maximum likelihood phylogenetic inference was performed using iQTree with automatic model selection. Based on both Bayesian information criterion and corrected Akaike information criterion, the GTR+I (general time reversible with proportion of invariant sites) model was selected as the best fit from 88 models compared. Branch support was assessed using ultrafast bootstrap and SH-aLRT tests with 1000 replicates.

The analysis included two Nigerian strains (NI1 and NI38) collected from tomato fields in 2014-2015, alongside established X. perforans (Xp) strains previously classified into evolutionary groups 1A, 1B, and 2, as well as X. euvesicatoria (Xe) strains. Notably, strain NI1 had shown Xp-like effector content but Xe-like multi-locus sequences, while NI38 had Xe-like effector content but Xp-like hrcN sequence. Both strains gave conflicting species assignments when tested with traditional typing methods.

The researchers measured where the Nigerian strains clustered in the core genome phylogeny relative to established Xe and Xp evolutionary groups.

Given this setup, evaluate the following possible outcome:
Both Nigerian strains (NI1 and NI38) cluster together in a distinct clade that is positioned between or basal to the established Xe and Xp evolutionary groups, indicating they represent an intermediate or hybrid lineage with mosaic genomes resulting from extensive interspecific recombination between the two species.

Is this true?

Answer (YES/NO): NO